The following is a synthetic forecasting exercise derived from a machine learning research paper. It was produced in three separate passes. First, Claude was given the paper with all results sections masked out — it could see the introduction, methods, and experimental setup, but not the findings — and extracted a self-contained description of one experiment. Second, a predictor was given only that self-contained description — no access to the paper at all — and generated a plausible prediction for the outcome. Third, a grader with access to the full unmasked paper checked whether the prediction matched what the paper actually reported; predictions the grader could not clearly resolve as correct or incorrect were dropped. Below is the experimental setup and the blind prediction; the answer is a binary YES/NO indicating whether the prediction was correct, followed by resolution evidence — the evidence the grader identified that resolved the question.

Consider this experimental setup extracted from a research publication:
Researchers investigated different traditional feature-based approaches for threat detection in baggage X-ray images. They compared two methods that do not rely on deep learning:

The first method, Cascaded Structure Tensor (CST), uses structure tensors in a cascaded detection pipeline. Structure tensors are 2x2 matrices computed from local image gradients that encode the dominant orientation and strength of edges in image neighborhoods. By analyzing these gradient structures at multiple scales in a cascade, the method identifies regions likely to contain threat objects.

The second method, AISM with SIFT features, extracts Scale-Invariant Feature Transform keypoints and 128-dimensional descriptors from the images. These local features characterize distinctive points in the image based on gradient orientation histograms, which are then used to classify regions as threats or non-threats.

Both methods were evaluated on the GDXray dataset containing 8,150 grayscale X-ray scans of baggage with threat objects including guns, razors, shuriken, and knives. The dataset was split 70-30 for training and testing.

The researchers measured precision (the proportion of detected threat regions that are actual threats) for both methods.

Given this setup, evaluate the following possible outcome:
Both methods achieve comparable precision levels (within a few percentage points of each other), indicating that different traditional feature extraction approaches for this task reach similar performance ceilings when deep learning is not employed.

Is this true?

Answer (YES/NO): NO